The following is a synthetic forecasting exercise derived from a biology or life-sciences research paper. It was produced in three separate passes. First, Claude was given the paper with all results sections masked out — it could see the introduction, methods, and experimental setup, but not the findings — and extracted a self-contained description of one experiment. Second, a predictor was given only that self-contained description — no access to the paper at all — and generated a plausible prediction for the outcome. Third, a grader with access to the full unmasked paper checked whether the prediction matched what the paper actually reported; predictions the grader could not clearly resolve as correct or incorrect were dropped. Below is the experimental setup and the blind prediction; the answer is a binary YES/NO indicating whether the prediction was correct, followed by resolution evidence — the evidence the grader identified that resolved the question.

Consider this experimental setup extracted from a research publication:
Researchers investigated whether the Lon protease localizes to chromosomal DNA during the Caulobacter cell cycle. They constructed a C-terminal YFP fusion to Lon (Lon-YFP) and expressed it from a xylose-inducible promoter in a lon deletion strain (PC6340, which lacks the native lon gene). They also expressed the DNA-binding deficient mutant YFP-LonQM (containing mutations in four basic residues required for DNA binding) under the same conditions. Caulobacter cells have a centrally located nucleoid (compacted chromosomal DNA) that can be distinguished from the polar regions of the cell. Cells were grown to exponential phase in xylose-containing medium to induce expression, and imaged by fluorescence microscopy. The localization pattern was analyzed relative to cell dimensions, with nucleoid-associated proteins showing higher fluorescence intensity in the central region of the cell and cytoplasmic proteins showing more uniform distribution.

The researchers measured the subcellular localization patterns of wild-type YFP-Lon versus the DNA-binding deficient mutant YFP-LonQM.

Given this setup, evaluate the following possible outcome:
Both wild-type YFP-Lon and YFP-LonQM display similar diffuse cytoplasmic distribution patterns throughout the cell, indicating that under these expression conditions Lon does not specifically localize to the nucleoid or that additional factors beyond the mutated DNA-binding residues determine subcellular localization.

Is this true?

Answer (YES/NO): NO